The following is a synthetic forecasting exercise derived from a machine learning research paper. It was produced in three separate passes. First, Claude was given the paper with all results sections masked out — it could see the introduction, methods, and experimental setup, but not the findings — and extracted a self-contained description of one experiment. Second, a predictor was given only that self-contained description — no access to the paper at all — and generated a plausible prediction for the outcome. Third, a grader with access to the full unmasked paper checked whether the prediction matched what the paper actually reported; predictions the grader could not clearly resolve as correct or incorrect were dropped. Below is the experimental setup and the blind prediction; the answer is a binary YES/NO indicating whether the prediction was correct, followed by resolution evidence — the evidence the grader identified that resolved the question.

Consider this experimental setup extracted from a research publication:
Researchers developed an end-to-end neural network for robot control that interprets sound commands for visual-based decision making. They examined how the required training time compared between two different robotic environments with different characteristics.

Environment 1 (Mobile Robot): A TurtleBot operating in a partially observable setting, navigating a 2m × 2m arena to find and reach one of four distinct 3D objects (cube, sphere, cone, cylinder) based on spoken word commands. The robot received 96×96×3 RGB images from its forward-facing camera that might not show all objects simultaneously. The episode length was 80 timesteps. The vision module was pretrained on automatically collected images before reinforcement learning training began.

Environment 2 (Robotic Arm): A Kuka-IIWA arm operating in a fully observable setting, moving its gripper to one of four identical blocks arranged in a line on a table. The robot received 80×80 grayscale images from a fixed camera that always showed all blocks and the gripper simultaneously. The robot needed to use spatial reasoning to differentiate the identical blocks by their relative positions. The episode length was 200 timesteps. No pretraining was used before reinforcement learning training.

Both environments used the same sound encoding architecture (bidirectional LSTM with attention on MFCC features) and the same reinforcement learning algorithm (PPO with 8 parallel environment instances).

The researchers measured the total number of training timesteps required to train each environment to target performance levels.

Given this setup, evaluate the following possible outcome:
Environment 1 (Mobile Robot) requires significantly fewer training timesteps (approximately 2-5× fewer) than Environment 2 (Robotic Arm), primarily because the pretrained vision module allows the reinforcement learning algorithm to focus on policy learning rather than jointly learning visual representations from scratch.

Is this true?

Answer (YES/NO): YES